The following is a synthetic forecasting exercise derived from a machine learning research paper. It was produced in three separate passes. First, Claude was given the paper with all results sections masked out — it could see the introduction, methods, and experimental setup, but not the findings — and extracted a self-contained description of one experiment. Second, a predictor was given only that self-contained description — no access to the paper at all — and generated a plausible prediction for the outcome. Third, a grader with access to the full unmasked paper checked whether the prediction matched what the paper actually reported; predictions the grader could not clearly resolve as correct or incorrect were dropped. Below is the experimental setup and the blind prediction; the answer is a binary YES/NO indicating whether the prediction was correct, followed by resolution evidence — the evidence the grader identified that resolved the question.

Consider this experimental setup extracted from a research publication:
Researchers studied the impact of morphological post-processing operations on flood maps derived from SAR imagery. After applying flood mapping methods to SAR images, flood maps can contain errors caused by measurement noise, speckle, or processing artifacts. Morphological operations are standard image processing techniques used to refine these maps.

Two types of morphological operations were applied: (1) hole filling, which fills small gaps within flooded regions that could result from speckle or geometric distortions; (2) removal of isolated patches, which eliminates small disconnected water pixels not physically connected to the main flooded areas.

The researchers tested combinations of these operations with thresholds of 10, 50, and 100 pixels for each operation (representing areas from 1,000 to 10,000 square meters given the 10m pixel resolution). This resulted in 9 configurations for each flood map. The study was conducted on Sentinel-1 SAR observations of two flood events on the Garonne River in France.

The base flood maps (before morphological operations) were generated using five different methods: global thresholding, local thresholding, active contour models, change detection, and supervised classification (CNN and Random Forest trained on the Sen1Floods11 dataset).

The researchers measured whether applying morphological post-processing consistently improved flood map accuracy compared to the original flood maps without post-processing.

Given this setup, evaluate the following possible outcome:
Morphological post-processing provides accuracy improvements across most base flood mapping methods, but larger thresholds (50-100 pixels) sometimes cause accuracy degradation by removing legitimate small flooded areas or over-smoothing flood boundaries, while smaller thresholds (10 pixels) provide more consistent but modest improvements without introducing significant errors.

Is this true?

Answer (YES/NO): NO